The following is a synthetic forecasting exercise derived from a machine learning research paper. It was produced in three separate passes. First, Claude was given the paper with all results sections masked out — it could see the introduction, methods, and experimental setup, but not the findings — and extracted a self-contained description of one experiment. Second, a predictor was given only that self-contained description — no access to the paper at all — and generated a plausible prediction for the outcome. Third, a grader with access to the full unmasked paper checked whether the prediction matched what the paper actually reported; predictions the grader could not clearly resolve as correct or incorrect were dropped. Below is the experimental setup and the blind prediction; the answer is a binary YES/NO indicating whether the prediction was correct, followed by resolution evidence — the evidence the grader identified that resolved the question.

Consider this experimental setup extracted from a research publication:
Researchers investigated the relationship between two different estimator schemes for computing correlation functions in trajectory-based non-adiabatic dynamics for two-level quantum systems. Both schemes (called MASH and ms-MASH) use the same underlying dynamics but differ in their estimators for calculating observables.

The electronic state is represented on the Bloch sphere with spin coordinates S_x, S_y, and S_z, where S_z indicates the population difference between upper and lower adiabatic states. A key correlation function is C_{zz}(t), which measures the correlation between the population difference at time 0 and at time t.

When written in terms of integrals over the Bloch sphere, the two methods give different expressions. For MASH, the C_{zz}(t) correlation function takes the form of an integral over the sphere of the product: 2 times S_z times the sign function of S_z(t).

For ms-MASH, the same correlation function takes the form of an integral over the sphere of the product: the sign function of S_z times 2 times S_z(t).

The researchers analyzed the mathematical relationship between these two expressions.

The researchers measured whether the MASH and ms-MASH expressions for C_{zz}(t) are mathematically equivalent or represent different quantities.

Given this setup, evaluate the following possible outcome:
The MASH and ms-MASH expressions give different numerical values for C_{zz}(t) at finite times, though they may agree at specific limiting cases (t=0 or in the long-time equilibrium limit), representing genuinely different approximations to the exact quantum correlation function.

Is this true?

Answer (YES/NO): YES